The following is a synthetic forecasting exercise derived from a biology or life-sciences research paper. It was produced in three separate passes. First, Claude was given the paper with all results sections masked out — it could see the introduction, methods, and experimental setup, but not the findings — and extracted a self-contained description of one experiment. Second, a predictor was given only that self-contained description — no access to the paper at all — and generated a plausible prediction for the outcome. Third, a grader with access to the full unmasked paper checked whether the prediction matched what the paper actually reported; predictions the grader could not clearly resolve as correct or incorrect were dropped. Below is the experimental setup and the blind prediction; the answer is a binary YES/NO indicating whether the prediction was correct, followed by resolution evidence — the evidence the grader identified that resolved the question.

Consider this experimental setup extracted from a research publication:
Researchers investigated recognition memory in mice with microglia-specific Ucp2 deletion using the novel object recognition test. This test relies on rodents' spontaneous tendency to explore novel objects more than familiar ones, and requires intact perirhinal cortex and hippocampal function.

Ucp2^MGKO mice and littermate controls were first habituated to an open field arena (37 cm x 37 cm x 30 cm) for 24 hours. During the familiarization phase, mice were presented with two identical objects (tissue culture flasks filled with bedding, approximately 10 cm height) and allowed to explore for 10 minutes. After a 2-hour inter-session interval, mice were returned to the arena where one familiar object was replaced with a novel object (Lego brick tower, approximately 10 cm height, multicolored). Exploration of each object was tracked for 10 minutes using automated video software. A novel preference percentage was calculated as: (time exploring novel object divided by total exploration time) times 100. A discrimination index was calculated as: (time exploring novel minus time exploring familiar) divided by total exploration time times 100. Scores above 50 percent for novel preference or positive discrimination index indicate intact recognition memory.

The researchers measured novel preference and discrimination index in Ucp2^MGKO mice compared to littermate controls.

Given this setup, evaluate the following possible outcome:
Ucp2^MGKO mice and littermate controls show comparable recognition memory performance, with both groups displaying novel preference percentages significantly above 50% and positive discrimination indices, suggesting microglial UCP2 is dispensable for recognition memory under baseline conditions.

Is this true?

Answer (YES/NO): YES